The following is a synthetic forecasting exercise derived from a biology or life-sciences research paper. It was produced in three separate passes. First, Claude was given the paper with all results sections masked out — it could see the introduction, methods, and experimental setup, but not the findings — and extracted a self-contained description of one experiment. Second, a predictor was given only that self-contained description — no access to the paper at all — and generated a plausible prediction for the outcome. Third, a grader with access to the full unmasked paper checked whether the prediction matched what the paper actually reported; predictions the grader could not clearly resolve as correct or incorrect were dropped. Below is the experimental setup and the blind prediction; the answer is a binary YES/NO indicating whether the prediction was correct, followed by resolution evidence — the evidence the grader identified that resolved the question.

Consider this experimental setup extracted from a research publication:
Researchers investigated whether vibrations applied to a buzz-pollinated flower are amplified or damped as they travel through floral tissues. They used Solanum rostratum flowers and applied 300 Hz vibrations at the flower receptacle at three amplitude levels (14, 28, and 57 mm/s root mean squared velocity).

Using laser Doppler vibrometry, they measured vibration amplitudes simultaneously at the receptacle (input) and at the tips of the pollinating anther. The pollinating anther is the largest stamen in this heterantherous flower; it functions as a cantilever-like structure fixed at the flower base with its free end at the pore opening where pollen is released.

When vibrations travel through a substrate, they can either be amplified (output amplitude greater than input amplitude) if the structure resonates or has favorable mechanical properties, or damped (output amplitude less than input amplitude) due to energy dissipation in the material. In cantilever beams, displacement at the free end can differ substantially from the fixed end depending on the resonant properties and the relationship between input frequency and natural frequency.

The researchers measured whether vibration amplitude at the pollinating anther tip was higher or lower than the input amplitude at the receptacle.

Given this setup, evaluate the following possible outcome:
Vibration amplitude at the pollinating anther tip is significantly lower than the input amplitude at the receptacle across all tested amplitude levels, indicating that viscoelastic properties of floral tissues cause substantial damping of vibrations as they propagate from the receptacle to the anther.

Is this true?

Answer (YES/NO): NO